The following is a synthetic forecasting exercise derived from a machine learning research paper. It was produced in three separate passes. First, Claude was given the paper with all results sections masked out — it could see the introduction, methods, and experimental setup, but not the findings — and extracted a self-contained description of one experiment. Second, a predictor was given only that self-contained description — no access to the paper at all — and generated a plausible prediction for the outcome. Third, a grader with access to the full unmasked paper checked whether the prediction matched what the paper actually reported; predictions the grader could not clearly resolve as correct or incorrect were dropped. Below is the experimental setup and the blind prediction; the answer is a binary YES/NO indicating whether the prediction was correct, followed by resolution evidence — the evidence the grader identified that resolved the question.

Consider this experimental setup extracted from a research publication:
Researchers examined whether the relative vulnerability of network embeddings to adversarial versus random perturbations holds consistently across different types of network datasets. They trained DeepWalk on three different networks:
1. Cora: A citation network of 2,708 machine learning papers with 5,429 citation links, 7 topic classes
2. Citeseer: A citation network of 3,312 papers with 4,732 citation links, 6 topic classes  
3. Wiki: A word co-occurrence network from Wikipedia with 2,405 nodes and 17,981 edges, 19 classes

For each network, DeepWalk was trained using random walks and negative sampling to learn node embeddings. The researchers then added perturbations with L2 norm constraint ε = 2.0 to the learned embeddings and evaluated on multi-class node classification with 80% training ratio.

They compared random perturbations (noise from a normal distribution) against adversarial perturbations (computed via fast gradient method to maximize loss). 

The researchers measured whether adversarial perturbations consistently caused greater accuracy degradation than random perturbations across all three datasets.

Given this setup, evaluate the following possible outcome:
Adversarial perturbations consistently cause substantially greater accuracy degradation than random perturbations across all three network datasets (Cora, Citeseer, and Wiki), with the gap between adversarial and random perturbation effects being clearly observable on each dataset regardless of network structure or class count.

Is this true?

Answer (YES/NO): YES